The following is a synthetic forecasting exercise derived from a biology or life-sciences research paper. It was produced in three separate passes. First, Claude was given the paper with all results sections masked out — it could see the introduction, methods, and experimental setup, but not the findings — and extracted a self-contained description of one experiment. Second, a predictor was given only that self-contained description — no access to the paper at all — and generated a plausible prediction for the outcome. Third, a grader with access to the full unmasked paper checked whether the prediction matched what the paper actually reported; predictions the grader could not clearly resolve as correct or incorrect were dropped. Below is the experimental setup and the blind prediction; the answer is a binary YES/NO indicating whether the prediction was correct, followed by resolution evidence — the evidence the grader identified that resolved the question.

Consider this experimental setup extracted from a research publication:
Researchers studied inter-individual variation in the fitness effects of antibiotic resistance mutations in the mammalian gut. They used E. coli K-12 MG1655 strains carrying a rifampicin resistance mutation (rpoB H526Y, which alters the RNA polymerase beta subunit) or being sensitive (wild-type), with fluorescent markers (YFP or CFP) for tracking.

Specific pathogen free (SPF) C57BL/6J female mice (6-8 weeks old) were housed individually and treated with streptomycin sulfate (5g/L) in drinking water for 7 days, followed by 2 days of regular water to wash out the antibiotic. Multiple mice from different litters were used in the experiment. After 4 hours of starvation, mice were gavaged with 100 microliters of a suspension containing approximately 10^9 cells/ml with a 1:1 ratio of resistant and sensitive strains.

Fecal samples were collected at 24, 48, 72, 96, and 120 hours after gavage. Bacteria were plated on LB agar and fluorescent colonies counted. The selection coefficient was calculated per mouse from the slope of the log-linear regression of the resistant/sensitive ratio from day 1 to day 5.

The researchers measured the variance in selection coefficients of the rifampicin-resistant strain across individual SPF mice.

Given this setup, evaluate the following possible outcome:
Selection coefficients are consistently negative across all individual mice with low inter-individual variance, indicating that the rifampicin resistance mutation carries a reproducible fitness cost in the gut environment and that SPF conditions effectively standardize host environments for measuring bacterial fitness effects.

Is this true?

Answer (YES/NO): NO